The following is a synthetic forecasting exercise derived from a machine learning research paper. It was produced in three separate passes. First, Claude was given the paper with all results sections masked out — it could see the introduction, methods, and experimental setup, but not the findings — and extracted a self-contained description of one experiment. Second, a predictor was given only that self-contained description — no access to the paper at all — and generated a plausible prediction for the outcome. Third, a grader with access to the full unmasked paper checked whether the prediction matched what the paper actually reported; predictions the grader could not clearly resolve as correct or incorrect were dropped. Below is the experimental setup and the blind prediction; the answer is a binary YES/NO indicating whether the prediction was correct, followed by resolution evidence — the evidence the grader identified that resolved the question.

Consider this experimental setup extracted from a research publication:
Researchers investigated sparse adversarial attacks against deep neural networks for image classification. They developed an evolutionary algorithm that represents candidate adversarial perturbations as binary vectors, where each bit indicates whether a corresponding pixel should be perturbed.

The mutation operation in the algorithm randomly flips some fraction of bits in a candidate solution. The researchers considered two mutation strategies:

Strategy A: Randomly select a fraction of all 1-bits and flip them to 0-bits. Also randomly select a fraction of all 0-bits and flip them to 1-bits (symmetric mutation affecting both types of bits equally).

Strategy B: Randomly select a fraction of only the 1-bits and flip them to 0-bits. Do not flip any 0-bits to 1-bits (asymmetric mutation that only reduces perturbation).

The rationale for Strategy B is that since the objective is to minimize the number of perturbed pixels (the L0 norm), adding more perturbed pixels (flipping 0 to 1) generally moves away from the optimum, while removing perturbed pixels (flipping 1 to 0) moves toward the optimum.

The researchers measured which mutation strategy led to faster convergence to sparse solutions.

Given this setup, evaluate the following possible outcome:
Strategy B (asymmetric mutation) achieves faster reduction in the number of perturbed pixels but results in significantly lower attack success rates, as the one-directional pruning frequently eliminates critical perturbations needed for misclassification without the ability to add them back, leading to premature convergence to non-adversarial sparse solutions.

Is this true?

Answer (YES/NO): NO